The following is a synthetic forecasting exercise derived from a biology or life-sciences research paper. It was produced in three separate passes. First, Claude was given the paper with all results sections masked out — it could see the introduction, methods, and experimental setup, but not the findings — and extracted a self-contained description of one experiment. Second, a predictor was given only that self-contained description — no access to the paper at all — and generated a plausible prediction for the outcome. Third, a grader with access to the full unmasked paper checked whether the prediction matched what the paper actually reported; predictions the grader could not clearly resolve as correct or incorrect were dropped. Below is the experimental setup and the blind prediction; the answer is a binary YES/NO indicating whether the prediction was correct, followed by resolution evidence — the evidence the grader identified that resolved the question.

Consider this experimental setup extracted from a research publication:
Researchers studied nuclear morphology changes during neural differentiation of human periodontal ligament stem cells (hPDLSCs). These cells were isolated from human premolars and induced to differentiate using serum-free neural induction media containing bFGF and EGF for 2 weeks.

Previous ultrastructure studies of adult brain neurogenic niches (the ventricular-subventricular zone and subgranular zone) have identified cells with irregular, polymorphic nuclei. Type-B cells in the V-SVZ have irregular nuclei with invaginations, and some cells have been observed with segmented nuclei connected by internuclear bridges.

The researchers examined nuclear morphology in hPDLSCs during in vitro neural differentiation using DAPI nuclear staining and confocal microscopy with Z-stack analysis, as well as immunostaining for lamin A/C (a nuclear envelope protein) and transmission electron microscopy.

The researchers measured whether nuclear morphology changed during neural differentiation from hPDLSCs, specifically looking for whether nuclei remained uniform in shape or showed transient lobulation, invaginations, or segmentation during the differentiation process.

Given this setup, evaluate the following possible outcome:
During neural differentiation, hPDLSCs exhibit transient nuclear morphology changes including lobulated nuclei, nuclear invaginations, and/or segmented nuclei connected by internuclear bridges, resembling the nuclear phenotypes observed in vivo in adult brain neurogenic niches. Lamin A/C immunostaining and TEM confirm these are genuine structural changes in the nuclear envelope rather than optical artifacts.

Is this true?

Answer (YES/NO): YES